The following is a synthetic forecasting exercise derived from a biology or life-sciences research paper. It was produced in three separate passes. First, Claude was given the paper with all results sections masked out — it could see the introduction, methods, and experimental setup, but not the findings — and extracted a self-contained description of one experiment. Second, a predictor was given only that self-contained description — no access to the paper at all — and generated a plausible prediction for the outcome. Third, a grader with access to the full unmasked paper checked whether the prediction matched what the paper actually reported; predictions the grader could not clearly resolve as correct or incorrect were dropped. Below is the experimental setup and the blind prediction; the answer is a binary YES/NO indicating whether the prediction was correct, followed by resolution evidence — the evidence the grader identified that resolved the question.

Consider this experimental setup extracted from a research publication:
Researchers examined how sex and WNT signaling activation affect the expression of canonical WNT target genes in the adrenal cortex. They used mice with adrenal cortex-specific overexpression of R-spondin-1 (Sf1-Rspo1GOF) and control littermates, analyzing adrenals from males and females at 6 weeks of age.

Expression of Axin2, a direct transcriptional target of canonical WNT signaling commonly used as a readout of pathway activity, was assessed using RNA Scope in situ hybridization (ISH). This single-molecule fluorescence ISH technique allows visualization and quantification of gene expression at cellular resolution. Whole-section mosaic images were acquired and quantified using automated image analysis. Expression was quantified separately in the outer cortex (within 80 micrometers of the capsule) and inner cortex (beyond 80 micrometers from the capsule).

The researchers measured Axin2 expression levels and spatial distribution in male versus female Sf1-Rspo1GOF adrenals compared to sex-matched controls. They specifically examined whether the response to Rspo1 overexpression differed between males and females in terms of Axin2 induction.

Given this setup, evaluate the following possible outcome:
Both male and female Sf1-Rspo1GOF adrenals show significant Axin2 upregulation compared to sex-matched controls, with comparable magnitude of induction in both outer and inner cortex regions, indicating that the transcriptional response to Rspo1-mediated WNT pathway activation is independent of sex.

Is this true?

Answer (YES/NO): NO